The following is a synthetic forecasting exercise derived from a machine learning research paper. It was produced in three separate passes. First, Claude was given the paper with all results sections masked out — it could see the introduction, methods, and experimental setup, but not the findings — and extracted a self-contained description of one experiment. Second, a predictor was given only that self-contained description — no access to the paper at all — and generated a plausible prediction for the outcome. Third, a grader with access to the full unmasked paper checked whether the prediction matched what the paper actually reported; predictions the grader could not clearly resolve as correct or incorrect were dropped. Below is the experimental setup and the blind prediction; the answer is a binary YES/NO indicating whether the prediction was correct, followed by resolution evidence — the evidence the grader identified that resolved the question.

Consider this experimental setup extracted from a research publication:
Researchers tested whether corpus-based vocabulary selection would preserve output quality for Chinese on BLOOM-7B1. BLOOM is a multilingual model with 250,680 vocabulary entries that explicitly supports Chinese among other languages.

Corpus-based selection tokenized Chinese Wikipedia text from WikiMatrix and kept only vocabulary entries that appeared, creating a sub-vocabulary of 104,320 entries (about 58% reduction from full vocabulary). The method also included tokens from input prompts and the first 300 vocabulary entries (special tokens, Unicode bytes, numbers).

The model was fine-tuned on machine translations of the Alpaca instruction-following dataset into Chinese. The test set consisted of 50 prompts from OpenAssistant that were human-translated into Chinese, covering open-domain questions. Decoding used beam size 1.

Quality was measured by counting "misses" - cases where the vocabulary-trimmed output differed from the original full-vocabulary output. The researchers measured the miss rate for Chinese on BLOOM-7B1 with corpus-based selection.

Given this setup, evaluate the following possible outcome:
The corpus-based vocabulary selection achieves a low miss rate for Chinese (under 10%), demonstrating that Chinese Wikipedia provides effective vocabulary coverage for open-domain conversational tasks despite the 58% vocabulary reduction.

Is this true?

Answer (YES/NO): NO